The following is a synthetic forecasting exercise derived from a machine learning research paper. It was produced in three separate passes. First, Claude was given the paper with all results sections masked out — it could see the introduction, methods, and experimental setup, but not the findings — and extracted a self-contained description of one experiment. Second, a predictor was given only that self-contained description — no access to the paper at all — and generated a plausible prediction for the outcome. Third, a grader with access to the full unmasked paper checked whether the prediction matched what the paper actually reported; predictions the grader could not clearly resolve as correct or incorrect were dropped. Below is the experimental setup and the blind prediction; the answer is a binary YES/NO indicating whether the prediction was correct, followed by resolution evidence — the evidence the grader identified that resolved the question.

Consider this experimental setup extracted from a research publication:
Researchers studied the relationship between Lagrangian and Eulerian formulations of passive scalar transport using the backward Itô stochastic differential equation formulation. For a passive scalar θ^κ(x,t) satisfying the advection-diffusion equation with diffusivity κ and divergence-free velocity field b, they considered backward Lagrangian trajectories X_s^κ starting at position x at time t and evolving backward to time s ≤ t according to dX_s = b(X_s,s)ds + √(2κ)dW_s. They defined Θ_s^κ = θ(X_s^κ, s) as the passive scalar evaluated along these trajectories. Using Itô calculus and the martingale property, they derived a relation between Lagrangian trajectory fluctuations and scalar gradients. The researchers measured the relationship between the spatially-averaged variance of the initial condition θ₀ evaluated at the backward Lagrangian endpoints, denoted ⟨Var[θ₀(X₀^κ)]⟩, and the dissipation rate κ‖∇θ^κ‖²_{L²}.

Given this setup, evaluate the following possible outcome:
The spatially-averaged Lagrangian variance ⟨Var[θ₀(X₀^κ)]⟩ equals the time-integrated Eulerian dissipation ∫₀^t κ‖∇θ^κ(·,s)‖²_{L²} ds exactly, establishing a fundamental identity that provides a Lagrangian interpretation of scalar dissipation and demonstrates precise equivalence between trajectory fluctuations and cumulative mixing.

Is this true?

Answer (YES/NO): NO